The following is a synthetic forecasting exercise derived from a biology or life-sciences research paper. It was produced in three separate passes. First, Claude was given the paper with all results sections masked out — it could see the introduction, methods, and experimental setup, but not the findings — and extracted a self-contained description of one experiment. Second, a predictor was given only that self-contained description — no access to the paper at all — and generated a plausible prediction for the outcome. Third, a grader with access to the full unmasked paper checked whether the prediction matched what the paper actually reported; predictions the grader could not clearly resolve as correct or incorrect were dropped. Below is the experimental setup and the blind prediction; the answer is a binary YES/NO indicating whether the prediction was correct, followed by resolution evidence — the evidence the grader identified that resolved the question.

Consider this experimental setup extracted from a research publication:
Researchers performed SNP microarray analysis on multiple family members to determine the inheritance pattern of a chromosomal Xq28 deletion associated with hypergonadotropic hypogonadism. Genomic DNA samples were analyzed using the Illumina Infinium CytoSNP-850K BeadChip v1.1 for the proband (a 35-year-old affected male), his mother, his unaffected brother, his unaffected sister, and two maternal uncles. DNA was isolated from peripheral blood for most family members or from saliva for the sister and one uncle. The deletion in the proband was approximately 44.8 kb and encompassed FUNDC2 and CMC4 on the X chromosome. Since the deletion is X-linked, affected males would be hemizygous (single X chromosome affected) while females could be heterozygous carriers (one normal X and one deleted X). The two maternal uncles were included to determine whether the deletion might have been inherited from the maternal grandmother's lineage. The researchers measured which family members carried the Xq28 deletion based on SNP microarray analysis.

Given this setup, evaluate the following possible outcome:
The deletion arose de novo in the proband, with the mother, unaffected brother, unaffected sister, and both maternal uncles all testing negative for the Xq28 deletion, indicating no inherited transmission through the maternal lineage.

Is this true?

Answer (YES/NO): NO